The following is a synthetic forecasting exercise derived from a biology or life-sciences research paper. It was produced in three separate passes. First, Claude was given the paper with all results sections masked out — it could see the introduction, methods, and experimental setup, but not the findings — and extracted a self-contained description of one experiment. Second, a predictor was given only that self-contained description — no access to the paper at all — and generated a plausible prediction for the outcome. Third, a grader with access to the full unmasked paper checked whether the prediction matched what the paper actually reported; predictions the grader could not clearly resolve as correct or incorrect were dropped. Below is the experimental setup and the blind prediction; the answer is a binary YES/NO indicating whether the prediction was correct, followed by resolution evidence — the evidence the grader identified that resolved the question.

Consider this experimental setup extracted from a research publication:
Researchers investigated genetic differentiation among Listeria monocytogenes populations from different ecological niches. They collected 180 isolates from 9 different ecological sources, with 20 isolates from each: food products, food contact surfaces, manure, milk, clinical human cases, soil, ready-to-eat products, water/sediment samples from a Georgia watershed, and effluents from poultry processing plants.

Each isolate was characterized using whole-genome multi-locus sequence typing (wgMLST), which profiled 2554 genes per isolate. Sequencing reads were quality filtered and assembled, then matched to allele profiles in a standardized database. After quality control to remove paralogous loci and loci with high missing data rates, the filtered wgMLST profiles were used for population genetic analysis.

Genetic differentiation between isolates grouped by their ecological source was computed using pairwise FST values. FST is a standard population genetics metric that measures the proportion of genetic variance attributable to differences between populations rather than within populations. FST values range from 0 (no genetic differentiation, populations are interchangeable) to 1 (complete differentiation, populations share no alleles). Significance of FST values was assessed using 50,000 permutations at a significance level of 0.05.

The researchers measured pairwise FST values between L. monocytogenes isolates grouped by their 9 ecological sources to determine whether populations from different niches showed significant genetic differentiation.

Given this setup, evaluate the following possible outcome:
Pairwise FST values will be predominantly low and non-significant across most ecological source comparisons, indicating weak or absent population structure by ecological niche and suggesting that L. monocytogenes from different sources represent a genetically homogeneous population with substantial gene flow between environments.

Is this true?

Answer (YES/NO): NO